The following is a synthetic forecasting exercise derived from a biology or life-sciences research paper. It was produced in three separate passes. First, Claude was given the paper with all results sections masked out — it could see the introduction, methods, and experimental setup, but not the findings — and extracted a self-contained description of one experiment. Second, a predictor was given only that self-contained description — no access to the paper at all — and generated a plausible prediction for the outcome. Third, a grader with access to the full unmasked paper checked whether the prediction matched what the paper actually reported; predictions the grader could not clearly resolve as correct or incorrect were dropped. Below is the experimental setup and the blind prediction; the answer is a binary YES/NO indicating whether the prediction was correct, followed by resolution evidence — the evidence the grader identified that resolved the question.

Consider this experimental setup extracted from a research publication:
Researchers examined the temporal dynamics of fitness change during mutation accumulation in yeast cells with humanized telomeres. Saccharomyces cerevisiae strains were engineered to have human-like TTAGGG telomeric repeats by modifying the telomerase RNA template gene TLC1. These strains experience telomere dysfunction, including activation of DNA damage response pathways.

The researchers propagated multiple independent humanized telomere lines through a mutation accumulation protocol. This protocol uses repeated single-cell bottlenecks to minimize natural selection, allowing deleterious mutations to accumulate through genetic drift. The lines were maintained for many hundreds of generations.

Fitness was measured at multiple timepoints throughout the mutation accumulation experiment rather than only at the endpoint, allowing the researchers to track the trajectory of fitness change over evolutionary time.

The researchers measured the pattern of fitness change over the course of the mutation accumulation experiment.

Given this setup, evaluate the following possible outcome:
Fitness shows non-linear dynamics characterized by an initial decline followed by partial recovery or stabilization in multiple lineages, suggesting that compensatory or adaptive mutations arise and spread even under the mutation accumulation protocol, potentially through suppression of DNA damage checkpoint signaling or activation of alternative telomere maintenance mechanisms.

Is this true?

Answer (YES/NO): YES